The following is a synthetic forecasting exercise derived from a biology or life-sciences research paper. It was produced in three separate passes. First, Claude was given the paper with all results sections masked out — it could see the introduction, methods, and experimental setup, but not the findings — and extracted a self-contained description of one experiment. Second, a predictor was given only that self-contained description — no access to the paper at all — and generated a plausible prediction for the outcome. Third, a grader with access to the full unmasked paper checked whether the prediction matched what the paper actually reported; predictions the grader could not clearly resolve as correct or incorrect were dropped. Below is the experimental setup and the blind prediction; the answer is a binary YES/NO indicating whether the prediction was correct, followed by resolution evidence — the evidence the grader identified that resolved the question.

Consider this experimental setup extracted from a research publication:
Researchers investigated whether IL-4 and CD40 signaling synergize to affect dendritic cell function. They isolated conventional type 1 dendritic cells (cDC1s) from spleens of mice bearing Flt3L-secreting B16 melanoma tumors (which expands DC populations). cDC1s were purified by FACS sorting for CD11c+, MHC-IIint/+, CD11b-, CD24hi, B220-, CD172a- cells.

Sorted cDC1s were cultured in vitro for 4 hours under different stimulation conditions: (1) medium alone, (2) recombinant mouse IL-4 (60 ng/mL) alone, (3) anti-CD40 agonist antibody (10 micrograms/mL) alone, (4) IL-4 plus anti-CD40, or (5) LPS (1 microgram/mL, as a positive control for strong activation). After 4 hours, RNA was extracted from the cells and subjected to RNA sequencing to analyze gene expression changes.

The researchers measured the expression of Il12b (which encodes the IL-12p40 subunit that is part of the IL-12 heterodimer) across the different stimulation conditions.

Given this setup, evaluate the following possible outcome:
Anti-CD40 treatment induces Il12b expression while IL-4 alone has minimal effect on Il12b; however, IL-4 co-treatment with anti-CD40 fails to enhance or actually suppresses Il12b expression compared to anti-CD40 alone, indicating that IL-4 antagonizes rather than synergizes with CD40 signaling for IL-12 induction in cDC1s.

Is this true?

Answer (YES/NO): NO